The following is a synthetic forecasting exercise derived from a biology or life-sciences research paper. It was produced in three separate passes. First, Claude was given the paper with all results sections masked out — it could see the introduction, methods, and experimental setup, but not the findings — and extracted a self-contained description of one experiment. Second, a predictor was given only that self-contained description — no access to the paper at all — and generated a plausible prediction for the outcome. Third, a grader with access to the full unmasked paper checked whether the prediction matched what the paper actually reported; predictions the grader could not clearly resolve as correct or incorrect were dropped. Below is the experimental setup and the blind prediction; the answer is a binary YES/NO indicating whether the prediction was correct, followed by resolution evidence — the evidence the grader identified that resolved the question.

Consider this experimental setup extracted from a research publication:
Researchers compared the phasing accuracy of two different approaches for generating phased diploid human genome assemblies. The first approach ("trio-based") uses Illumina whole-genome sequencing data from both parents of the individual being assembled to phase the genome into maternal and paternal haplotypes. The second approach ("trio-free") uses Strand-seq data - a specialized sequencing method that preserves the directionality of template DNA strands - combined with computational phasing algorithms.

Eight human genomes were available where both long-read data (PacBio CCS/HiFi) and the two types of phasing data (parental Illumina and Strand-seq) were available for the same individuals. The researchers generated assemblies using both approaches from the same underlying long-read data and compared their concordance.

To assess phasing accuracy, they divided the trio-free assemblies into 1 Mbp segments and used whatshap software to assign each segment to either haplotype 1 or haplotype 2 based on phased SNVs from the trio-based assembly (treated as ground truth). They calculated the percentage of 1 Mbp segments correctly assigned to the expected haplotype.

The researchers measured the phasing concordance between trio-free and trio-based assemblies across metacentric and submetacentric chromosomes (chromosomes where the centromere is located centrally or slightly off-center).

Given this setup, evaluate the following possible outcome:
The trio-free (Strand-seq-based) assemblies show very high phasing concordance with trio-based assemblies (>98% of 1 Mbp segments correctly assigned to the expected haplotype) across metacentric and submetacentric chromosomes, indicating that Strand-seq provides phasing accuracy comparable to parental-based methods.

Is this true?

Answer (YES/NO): NO